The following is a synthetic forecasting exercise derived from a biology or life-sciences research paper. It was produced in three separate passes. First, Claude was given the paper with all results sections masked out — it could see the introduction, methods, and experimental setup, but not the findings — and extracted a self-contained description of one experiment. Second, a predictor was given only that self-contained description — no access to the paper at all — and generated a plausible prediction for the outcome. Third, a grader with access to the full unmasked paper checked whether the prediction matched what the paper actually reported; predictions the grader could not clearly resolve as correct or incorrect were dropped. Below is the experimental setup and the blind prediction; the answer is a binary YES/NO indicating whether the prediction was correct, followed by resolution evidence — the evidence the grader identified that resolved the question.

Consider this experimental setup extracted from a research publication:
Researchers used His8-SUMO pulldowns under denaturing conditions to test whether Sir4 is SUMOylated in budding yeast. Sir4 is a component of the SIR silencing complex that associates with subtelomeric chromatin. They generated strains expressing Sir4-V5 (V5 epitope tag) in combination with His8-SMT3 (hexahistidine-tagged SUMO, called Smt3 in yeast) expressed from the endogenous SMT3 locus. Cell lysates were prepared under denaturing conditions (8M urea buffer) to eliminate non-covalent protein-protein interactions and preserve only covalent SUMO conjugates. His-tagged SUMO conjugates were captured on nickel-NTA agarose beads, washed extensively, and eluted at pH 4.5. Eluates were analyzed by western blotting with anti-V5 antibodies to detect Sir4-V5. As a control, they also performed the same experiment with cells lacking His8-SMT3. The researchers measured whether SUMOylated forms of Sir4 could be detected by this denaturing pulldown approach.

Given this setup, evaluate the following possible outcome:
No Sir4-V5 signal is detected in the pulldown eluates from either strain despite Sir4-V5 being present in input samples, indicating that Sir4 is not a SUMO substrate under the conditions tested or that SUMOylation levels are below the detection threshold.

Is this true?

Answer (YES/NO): NO